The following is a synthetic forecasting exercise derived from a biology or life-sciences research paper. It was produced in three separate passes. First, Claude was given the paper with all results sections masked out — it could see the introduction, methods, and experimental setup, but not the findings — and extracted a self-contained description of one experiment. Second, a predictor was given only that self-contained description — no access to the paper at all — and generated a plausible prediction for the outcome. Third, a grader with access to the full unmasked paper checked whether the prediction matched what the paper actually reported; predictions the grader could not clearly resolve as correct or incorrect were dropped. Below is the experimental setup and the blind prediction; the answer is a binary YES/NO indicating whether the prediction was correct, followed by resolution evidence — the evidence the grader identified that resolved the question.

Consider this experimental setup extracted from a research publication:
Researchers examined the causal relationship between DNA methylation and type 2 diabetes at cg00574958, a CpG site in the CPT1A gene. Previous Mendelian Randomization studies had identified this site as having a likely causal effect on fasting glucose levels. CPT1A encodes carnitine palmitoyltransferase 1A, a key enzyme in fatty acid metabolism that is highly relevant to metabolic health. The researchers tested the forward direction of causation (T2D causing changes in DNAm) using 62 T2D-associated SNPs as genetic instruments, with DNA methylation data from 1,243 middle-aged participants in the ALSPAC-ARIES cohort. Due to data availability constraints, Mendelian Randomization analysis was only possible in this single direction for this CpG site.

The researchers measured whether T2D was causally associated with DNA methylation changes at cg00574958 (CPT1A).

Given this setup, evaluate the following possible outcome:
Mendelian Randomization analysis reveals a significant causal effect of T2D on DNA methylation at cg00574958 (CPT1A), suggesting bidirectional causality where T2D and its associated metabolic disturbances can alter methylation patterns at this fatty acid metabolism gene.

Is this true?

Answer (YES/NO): NO